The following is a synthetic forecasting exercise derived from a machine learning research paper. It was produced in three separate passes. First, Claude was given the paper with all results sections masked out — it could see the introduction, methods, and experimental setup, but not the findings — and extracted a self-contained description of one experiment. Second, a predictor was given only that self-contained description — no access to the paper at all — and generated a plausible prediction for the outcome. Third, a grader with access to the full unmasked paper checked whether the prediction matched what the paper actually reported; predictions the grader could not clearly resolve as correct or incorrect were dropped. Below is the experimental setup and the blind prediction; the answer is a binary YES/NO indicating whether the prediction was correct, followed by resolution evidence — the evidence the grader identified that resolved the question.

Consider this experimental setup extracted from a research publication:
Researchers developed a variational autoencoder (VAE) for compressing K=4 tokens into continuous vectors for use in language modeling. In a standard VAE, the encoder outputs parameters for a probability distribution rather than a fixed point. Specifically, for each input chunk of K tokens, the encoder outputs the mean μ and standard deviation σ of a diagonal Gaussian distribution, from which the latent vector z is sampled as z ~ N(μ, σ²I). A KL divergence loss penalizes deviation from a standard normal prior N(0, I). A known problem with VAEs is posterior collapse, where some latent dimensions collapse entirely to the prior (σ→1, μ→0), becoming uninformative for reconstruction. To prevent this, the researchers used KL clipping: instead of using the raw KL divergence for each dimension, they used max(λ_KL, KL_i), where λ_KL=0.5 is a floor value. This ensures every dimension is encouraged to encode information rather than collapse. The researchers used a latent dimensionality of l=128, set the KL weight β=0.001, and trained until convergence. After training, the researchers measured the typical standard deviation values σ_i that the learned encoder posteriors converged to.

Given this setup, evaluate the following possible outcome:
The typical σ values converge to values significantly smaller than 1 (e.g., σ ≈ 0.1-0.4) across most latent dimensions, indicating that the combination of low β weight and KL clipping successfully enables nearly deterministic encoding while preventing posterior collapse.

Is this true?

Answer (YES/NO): NO